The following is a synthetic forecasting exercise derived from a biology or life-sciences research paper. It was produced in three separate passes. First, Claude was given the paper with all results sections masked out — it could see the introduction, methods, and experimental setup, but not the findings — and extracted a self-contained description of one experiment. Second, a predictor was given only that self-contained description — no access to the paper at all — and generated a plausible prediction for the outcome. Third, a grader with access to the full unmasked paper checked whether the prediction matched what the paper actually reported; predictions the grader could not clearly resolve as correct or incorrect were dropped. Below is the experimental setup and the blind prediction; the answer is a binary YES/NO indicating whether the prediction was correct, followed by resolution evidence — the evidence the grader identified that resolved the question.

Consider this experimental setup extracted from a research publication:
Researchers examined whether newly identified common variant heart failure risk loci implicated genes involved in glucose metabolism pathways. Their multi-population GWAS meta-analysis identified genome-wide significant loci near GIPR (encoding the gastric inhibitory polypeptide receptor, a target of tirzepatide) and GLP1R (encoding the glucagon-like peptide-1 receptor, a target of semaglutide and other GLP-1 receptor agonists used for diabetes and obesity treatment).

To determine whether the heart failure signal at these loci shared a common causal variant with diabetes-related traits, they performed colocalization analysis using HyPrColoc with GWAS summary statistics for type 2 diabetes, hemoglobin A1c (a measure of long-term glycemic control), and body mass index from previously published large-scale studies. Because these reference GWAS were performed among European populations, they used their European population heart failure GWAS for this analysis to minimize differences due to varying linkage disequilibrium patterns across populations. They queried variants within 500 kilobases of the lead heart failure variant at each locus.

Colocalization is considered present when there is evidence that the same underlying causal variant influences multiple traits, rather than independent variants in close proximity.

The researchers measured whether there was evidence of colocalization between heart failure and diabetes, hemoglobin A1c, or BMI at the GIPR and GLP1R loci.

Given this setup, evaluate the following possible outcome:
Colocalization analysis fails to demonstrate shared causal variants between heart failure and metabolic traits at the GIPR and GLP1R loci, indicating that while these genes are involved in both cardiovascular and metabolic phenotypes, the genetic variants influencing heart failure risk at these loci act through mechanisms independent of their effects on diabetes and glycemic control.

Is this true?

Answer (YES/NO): NO